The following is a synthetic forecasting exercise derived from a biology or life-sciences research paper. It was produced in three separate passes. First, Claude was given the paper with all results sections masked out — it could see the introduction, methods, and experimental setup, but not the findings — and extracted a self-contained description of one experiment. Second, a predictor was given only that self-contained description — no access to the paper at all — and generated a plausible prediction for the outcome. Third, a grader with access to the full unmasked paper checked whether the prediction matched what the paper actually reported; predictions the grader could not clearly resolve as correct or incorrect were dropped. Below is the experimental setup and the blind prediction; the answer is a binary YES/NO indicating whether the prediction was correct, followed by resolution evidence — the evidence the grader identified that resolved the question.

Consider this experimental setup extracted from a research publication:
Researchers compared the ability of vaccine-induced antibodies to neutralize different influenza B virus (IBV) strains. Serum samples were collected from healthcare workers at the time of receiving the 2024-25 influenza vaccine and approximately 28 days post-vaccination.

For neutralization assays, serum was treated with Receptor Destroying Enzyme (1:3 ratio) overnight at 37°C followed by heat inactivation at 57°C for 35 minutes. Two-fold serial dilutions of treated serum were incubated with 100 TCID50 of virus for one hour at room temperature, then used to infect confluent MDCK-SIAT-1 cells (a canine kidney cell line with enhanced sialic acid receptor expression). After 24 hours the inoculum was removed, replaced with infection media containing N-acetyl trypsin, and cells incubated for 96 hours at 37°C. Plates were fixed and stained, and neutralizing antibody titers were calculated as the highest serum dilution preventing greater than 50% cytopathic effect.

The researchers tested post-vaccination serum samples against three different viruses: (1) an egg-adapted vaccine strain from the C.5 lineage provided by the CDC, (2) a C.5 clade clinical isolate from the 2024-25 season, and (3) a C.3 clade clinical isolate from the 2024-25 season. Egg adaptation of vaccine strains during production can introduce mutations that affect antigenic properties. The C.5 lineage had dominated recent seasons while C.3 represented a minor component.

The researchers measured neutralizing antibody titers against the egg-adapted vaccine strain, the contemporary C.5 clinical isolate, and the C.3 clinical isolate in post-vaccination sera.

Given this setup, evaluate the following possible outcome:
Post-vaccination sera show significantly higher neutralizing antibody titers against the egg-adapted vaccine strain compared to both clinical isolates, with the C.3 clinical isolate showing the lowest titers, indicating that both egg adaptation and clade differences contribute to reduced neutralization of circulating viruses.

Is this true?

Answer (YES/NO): NO